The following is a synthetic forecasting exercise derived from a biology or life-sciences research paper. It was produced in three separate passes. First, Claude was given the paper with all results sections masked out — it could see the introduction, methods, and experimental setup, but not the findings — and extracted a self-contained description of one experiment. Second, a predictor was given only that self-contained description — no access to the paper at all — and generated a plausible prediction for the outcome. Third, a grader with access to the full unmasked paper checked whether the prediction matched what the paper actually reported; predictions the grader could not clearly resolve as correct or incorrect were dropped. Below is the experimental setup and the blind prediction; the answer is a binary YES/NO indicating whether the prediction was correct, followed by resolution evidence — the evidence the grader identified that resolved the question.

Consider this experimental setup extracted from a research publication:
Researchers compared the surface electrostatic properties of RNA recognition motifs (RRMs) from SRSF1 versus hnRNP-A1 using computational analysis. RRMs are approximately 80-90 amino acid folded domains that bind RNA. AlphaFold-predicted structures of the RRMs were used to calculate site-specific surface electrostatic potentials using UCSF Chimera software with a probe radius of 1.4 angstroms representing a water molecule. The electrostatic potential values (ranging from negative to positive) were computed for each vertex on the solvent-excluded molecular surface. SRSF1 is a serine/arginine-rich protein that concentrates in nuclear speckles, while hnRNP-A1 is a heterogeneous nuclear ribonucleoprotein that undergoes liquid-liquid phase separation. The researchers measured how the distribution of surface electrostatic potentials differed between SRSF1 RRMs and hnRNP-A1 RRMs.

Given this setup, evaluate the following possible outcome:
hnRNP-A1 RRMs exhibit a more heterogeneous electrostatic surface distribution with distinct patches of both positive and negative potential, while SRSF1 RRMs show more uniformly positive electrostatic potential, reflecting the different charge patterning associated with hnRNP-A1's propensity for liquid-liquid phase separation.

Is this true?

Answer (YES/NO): NO